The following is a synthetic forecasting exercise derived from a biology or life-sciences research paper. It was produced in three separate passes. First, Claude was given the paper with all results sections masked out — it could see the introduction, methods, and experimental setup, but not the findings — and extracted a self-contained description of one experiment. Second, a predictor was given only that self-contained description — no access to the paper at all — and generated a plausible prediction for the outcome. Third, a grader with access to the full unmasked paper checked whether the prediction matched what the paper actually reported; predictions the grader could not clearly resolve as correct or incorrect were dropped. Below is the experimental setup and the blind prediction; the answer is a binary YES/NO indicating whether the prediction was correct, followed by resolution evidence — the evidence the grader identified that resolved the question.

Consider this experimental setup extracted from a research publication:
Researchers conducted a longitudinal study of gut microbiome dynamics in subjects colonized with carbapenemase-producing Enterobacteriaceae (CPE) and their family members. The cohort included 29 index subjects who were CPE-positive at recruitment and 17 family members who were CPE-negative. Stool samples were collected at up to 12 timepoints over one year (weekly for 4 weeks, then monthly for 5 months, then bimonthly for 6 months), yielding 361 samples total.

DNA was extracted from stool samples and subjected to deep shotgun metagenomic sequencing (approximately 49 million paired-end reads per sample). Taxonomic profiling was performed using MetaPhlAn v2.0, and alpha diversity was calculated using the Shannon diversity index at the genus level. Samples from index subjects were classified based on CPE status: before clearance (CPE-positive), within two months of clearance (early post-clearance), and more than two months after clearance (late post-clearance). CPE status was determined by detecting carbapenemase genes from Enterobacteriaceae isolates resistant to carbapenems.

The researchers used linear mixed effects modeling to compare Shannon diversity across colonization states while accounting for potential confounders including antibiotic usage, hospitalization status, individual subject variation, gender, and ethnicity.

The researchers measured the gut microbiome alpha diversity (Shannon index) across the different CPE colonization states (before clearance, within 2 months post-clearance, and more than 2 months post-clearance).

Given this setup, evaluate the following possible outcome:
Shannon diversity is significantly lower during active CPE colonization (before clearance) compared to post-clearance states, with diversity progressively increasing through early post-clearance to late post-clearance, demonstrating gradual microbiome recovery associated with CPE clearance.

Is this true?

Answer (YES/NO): YES